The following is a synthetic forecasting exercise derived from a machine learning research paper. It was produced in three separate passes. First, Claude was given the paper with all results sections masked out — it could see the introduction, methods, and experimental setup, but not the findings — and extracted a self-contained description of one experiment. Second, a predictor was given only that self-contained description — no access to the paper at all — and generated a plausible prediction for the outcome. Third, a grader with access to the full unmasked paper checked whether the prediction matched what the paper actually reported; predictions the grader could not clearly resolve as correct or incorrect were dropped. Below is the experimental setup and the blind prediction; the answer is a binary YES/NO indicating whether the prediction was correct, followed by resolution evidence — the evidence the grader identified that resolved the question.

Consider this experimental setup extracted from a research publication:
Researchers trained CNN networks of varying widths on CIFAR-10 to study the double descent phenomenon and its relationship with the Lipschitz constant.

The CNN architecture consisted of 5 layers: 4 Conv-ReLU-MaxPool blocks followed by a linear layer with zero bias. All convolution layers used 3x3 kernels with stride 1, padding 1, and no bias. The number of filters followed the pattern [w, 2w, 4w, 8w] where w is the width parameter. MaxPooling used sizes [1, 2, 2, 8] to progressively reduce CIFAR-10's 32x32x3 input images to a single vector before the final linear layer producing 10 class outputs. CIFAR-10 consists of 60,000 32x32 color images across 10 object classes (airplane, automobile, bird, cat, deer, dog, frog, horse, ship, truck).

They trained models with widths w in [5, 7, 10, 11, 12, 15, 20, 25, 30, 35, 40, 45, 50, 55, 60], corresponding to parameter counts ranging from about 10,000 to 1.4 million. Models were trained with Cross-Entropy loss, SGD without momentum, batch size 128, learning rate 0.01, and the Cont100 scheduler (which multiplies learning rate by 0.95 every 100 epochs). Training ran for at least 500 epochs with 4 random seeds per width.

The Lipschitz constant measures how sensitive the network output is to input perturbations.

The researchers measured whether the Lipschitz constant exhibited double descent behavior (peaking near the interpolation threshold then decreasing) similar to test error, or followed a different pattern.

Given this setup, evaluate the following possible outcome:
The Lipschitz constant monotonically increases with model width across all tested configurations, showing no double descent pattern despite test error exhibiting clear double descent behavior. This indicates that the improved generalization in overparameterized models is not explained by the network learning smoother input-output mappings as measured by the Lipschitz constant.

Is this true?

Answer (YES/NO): NO